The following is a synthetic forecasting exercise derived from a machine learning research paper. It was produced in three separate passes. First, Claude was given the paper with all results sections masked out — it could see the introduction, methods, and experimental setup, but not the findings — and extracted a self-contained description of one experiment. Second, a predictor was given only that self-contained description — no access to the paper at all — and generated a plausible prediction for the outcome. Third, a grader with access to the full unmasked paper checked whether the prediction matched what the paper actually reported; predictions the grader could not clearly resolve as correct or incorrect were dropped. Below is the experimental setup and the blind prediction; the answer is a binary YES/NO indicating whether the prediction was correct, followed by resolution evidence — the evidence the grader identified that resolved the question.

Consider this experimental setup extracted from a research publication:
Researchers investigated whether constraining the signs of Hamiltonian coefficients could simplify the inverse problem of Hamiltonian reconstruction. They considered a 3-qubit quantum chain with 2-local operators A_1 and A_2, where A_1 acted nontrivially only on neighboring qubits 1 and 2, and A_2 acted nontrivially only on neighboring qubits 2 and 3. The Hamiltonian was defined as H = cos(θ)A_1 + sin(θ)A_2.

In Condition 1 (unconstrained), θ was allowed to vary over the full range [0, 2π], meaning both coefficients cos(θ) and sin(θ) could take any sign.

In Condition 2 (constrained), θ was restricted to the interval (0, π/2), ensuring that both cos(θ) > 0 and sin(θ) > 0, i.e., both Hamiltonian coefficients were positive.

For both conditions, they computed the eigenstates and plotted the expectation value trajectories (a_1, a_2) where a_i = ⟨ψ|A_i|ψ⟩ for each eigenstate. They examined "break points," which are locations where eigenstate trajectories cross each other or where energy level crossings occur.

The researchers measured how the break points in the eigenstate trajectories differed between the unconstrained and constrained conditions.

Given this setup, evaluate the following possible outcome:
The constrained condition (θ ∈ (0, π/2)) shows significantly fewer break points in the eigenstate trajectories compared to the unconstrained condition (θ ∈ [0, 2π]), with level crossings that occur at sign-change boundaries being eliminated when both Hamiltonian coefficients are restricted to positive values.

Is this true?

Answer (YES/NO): YES